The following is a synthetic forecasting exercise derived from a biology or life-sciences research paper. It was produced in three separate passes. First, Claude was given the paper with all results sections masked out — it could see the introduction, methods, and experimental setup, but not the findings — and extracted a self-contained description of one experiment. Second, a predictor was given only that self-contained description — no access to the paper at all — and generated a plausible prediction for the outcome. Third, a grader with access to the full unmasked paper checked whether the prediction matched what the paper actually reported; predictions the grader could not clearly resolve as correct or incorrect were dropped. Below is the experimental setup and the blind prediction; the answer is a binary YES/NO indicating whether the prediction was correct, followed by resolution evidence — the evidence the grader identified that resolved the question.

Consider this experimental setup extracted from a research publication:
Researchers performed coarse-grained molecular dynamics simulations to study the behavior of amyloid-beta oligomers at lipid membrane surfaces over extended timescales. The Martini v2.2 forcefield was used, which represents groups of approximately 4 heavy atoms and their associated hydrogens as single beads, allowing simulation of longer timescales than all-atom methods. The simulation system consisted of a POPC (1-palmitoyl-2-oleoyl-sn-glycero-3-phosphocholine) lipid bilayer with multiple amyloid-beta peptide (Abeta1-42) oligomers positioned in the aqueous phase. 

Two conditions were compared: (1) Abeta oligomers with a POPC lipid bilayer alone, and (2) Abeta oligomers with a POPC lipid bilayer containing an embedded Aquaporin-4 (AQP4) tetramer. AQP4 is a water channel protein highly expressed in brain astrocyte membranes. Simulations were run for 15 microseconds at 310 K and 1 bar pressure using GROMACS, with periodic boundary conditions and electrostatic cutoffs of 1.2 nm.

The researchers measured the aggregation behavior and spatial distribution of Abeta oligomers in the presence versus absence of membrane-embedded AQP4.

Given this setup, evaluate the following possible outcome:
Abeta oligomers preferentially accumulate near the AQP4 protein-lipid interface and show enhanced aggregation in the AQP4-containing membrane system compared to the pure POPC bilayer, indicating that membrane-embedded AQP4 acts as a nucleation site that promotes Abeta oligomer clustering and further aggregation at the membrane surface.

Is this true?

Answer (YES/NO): NO